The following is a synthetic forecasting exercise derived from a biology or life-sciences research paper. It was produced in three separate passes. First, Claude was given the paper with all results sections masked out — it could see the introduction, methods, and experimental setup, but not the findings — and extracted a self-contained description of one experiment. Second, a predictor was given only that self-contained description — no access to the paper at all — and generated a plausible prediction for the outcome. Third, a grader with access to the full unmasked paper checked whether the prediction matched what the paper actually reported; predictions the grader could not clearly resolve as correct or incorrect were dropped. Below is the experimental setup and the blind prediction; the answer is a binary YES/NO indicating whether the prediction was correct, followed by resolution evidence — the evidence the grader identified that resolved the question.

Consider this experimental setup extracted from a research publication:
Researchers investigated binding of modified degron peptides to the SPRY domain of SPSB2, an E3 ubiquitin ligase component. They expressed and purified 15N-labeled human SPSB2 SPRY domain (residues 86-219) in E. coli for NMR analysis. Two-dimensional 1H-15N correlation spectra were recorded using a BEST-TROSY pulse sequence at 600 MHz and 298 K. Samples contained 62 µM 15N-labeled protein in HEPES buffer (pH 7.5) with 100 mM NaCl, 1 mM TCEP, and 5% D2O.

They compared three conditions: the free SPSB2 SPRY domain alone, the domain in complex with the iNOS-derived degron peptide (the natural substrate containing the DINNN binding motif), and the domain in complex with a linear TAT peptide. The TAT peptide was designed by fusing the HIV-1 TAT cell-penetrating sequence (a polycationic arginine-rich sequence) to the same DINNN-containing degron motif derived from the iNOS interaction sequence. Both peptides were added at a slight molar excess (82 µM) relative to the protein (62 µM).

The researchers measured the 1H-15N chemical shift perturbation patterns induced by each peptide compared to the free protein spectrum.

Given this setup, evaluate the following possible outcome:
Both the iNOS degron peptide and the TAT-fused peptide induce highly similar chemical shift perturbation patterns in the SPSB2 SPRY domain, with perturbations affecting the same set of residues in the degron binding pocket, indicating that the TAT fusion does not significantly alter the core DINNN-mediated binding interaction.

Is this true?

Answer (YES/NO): NO